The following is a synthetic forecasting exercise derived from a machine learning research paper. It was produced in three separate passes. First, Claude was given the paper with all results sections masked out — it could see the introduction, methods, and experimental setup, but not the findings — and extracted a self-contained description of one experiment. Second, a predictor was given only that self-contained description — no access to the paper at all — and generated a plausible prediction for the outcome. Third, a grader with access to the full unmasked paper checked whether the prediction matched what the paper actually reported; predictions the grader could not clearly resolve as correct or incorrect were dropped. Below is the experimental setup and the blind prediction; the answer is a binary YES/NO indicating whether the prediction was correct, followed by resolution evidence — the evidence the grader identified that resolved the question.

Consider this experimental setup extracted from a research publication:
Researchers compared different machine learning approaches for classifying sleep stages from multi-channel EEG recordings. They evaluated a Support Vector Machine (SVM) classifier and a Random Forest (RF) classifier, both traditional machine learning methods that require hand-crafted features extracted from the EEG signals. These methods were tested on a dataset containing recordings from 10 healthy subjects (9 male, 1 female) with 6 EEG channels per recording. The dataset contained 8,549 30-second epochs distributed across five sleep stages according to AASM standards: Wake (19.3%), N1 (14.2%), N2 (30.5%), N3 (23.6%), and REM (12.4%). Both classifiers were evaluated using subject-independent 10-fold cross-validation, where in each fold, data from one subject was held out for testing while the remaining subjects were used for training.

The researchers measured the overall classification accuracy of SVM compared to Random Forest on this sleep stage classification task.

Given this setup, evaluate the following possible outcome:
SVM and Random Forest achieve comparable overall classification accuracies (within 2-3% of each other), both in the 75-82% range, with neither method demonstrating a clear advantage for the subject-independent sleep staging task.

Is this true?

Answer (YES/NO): NO